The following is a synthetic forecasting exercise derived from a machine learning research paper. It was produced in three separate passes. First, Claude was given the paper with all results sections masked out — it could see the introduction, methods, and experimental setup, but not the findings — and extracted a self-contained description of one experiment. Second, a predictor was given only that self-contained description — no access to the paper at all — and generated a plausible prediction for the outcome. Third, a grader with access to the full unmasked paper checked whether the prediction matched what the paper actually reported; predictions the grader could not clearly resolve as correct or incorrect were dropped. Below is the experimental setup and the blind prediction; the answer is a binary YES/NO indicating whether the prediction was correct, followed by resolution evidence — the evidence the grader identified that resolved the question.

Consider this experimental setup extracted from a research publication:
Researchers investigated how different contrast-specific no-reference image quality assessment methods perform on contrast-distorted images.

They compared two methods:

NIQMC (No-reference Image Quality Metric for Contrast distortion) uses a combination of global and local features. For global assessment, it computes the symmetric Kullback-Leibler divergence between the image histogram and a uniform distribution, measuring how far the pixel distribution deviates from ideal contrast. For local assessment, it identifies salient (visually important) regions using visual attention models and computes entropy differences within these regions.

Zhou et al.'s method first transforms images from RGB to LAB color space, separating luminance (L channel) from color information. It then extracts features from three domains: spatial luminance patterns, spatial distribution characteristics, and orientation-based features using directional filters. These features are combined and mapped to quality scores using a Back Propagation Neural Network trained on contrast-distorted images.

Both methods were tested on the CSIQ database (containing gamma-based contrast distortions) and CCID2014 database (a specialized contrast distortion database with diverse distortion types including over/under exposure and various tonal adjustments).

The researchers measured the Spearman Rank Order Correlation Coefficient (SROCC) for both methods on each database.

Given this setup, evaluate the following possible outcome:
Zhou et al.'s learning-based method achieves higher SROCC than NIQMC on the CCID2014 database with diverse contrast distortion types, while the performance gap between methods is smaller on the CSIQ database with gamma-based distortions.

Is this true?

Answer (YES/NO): YES